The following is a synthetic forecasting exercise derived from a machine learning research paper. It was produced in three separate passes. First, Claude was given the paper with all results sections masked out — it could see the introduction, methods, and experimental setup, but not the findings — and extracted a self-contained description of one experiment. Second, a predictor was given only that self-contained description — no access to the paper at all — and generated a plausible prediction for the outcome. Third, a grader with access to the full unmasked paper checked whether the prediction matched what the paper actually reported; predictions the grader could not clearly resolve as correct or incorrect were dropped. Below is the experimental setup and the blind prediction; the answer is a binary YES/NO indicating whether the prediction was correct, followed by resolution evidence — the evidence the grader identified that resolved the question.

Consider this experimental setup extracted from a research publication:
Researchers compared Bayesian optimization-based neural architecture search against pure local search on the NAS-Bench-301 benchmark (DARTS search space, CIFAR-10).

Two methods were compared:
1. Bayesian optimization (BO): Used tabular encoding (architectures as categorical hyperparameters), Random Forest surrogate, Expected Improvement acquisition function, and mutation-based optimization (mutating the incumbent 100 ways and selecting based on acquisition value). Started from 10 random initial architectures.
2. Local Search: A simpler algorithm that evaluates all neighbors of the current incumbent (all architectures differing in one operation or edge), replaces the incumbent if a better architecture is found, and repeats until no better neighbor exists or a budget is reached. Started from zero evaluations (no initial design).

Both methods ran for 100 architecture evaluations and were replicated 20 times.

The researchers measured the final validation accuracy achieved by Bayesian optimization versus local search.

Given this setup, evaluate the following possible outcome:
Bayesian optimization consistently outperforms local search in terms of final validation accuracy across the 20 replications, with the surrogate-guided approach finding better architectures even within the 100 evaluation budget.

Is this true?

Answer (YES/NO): NO